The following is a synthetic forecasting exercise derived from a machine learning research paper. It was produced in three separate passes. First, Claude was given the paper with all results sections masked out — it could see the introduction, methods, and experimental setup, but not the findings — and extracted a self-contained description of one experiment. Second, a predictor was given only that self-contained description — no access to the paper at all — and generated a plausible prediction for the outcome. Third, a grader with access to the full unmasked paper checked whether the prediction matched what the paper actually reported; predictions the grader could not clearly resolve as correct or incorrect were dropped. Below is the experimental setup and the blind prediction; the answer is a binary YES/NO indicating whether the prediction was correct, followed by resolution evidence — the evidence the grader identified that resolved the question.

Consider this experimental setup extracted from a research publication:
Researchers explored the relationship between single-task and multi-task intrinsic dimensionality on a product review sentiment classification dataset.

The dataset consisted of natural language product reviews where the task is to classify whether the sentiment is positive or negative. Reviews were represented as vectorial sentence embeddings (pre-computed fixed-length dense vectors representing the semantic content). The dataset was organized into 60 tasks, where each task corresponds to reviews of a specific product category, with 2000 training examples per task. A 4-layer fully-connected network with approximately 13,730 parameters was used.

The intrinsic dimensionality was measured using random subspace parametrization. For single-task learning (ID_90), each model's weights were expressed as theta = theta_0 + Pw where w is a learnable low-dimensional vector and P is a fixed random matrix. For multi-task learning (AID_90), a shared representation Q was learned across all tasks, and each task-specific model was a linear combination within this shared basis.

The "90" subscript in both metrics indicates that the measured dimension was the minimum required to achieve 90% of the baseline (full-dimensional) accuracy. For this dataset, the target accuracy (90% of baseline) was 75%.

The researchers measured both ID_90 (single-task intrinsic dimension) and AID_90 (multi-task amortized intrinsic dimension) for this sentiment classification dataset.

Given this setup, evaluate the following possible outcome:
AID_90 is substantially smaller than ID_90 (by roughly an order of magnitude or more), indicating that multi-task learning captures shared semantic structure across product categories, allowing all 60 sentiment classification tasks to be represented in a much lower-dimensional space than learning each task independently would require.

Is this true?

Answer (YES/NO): NO